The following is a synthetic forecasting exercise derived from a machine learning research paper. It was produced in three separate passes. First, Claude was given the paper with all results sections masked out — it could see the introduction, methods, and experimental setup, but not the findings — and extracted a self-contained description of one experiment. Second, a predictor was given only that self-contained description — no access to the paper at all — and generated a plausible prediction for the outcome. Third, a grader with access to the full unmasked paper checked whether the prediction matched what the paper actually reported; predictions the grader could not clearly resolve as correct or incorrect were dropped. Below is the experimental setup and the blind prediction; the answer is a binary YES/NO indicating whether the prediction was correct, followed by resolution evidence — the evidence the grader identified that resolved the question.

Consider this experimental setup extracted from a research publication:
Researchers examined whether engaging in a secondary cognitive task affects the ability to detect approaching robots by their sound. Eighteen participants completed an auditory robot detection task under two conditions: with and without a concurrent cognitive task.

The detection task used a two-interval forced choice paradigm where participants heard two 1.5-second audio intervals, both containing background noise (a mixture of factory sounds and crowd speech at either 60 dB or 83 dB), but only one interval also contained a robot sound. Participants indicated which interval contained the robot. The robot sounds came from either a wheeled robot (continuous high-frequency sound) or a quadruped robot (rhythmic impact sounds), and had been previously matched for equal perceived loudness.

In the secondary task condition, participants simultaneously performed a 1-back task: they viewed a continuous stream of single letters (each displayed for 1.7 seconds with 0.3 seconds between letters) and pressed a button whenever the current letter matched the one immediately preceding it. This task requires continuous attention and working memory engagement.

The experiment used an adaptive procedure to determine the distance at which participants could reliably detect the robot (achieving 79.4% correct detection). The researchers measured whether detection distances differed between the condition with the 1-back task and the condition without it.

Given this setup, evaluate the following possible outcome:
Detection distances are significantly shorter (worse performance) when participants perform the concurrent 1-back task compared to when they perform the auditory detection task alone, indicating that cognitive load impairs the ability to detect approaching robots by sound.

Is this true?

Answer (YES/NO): NO